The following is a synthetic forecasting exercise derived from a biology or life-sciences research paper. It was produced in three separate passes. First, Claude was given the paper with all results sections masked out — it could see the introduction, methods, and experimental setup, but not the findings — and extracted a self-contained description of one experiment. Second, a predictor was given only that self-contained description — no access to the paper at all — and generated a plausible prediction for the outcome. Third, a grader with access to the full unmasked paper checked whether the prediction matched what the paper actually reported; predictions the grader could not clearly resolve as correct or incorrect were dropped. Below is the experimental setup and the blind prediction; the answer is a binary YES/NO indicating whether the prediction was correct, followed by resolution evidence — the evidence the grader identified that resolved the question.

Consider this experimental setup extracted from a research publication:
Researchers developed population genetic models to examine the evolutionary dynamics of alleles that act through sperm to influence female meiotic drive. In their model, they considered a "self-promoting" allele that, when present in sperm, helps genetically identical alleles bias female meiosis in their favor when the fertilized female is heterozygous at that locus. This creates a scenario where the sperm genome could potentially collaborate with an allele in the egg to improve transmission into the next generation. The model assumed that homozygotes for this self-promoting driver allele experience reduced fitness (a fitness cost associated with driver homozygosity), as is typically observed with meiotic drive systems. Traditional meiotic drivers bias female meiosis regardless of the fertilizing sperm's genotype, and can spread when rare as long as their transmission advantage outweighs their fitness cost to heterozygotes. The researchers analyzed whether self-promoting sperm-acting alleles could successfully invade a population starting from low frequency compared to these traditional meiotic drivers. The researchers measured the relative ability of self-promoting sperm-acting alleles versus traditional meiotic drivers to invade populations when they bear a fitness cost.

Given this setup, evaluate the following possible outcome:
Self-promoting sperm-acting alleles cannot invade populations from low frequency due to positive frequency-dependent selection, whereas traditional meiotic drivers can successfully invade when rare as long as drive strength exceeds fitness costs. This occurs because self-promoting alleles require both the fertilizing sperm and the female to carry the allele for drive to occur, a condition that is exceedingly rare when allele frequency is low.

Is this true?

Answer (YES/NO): NO